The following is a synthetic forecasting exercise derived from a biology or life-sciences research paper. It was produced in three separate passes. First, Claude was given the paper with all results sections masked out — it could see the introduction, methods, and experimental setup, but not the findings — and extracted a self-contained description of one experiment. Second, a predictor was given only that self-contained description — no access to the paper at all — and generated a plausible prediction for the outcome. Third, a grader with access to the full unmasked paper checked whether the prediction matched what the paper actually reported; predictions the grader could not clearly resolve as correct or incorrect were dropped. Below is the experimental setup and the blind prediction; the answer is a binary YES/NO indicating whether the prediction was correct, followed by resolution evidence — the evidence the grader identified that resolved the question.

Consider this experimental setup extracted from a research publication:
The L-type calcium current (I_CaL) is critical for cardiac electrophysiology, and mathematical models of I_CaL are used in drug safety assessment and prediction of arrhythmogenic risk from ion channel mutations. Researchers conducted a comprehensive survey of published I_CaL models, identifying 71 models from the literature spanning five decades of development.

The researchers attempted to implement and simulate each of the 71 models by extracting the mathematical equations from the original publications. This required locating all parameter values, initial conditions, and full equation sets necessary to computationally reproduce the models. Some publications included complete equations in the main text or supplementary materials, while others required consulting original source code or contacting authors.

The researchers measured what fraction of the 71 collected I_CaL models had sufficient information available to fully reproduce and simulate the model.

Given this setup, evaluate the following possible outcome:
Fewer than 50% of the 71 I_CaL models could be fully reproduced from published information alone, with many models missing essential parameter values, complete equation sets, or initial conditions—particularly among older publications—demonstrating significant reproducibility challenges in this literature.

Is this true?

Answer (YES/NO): NO